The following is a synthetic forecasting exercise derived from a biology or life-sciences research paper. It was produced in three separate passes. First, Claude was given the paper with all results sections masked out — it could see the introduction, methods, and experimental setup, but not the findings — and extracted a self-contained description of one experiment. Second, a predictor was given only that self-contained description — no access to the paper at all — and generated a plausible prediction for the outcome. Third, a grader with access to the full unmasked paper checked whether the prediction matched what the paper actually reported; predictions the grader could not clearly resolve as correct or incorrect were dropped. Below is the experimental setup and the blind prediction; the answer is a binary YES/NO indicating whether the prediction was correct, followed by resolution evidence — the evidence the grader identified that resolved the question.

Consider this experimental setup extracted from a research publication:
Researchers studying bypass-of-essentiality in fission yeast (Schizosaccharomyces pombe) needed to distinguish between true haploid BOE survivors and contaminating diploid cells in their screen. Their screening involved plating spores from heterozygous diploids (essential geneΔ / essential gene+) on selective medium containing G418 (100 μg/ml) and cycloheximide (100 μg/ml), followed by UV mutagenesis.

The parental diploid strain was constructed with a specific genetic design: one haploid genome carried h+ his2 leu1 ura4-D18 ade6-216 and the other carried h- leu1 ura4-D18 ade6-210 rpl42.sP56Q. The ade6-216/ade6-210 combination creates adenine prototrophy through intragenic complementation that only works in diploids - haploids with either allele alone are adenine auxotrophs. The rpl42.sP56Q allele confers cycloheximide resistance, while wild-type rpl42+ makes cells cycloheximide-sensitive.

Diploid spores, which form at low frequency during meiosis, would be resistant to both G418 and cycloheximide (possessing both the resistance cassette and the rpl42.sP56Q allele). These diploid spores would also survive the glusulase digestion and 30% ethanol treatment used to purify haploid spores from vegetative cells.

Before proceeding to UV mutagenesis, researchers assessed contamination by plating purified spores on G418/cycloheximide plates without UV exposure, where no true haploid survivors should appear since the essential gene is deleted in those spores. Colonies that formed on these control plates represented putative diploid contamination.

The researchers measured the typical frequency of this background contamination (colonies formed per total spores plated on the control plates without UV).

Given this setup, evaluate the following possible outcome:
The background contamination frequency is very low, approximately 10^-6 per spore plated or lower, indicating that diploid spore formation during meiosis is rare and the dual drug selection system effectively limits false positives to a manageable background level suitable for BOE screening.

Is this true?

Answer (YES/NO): YES